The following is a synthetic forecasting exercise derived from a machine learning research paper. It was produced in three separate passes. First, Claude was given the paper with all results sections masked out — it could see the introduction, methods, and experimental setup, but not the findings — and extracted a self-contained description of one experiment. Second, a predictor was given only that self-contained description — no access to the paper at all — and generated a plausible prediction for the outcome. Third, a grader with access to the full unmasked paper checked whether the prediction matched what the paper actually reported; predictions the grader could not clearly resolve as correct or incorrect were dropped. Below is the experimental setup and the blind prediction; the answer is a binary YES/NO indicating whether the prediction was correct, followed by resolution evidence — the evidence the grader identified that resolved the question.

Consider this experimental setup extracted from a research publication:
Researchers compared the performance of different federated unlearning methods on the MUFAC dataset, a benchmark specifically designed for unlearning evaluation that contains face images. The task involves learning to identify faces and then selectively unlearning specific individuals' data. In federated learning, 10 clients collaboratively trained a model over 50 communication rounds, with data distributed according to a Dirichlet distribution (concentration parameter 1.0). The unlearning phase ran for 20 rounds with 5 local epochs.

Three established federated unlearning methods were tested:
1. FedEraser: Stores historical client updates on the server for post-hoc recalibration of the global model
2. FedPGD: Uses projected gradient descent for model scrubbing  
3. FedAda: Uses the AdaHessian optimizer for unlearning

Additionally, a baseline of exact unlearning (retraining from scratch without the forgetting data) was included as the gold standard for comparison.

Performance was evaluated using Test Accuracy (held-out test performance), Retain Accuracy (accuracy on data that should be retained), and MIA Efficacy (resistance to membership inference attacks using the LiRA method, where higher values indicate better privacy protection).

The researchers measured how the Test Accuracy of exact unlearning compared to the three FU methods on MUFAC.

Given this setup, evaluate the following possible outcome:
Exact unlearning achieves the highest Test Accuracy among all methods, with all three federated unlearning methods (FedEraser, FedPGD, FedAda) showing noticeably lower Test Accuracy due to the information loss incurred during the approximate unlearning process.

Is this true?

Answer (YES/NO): NO